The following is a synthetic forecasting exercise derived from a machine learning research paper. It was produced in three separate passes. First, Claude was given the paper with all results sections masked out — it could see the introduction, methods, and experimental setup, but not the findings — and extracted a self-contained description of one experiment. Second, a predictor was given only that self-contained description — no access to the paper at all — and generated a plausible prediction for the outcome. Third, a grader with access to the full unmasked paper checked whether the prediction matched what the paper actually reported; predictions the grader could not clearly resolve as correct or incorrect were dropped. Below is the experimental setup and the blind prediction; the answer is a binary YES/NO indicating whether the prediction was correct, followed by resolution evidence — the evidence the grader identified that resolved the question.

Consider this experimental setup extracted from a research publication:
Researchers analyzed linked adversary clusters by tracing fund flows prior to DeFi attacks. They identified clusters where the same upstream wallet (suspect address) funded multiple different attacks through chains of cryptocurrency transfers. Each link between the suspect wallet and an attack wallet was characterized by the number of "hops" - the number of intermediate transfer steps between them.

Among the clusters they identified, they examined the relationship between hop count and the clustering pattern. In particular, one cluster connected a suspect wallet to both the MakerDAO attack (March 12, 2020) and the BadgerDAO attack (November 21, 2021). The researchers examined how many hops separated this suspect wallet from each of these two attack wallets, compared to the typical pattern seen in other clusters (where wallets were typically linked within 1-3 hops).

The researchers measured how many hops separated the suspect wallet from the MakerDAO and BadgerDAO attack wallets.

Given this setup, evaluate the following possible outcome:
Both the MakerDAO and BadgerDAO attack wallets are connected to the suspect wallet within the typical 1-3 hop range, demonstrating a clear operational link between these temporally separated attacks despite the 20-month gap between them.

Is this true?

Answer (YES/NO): NO